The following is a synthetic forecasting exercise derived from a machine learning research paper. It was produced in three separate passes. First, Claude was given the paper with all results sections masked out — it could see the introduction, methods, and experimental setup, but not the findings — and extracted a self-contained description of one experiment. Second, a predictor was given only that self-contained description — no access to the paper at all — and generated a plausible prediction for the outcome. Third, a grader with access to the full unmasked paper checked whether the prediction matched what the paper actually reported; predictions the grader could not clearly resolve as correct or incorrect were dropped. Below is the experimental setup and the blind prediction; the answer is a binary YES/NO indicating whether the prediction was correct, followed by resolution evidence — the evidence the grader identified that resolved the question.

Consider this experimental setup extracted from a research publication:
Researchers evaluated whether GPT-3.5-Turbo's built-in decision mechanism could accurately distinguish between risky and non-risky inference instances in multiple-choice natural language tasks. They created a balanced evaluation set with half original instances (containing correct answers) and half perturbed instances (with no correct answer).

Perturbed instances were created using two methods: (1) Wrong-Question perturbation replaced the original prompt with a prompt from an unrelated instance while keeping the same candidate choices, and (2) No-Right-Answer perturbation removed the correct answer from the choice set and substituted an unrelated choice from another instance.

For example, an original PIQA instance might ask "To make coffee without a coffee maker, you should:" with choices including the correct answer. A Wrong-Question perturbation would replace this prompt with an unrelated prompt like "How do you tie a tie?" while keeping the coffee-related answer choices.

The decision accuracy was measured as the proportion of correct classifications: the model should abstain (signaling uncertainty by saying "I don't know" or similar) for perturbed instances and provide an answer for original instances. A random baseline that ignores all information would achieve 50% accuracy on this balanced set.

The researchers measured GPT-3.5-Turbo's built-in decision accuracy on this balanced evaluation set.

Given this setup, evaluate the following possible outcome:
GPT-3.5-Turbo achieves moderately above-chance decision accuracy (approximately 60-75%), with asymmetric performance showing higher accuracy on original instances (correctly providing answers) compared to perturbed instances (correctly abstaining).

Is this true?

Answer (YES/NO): NO